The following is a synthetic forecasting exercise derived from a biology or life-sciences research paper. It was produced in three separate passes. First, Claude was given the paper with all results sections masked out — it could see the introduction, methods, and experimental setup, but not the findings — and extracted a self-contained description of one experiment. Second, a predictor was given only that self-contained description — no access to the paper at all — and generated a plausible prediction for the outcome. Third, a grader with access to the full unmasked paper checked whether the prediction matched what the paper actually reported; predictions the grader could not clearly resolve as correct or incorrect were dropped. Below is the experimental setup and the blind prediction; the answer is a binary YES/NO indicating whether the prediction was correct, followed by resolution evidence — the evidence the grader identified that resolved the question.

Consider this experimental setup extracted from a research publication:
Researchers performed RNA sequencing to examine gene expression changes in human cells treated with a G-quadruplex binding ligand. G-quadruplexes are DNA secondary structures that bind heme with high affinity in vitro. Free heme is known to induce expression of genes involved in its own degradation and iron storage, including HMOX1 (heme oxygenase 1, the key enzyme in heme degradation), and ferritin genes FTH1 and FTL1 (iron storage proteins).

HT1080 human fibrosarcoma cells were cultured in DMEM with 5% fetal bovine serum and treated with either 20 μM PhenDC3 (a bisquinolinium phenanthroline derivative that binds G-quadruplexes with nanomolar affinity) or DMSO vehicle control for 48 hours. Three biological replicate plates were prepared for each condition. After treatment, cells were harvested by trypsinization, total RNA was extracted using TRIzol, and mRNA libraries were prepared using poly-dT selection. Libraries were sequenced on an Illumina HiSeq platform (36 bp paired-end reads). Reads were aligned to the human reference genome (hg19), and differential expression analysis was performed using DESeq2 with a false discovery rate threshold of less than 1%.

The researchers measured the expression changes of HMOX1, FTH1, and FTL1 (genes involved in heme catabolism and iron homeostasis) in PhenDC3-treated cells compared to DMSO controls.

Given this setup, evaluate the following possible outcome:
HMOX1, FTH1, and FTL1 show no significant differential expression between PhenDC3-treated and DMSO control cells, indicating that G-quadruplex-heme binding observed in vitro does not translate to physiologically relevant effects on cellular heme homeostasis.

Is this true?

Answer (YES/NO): NO